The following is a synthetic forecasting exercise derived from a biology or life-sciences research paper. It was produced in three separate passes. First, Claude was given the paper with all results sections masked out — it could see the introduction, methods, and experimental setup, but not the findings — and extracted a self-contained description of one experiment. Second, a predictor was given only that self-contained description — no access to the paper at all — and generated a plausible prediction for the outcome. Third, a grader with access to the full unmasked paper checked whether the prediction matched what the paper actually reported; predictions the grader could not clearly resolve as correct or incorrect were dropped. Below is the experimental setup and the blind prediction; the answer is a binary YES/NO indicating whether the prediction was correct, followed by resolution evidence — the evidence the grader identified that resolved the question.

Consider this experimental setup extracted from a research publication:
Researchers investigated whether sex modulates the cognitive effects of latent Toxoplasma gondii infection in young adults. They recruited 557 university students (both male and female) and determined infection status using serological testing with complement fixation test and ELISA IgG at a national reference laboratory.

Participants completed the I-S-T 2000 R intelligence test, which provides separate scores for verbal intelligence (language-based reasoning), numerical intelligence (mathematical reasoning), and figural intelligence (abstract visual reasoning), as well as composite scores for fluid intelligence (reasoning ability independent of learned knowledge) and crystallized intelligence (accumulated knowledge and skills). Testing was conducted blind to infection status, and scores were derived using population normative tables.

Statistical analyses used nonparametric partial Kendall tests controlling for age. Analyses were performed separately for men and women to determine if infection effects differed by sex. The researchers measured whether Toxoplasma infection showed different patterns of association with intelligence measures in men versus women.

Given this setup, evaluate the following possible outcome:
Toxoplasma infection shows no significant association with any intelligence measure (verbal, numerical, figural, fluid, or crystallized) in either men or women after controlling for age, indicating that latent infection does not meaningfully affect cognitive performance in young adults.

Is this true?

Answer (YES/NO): NO